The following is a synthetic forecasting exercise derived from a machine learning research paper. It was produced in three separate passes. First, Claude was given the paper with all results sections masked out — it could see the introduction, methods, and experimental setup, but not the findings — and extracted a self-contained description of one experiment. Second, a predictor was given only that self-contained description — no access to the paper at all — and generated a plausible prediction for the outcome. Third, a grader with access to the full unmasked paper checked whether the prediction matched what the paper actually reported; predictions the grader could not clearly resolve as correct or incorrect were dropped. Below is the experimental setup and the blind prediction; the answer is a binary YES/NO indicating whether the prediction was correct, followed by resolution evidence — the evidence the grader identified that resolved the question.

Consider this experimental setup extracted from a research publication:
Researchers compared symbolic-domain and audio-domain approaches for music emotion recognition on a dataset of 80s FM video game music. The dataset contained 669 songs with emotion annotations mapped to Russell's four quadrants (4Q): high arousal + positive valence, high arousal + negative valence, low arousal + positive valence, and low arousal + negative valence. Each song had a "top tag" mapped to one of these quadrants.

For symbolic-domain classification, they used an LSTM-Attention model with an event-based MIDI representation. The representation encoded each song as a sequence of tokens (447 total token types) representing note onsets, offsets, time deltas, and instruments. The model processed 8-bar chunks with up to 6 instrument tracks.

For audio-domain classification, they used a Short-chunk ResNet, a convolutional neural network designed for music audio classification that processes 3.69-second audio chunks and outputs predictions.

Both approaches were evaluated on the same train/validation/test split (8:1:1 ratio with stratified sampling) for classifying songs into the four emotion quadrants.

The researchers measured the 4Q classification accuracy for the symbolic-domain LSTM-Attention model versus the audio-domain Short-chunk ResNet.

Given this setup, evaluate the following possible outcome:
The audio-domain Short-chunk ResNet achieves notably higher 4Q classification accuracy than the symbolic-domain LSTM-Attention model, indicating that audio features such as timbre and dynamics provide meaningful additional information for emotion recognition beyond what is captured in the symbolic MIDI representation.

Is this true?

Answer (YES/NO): YES